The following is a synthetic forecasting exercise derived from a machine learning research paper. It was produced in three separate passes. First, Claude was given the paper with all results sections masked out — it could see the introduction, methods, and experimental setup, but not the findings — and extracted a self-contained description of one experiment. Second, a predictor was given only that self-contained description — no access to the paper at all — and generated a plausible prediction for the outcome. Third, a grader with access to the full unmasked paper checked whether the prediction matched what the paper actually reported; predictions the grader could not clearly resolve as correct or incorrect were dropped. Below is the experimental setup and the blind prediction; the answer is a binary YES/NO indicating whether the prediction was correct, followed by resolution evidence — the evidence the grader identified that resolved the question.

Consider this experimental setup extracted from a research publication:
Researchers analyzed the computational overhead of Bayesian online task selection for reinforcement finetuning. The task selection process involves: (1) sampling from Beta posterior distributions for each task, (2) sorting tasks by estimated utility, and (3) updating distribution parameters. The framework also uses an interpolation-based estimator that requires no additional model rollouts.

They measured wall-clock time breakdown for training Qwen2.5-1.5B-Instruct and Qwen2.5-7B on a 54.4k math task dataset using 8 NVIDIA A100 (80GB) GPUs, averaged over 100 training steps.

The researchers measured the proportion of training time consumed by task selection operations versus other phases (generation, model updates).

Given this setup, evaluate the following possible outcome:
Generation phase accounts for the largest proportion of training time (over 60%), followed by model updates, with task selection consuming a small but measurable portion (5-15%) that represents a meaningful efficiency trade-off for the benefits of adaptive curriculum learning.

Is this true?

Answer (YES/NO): NO